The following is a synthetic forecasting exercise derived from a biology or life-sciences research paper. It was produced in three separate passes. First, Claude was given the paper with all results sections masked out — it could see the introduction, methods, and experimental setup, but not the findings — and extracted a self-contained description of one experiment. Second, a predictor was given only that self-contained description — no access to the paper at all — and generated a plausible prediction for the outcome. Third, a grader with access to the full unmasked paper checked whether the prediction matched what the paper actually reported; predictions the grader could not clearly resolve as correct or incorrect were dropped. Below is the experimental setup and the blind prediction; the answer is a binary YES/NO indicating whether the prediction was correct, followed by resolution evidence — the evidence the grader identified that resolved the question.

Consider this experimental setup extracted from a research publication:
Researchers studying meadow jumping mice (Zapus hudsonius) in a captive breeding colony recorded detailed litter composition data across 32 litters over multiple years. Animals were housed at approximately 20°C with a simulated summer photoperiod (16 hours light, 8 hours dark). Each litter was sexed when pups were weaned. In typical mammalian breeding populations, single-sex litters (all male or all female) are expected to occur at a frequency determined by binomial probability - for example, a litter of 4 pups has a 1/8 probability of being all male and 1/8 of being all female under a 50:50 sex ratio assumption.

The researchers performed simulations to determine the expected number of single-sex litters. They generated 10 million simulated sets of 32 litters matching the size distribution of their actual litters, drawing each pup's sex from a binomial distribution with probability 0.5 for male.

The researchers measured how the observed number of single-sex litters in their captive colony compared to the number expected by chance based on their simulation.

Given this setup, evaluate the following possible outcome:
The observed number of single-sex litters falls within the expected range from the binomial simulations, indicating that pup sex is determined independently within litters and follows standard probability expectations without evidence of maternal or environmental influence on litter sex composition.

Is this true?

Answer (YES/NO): NO